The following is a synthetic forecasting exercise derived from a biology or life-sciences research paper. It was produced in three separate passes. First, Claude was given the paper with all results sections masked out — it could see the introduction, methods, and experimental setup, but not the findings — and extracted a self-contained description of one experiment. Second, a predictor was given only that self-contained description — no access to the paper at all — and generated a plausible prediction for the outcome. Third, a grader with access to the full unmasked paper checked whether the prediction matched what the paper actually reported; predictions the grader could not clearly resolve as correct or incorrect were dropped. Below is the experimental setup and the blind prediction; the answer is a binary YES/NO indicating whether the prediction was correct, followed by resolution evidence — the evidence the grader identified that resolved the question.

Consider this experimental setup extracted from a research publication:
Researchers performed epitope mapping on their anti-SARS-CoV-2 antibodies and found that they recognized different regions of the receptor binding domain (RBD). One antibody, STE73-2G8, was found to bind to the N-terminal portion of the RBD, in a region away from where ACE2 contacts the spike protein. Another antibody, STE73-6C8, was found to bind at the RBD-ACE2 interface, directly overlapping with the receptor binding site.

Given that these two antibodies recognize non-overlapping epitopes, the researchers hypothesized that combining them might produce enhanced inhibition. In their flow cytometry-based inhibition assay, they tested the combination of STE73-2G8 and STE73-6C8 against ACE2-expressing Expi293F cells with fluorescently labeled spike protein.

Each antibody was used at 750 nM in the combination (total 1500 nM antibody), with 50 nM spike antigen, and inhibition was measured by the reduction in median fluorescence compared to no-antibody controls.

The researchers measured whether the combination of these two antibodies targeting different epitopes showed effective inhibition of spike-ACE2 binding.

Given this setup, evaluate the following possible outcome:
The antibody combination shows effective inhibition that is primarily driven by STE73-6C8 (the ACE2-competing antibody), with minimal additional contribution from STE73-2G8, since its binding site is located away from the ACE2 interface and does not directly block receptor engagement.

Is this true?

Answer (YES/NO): NO